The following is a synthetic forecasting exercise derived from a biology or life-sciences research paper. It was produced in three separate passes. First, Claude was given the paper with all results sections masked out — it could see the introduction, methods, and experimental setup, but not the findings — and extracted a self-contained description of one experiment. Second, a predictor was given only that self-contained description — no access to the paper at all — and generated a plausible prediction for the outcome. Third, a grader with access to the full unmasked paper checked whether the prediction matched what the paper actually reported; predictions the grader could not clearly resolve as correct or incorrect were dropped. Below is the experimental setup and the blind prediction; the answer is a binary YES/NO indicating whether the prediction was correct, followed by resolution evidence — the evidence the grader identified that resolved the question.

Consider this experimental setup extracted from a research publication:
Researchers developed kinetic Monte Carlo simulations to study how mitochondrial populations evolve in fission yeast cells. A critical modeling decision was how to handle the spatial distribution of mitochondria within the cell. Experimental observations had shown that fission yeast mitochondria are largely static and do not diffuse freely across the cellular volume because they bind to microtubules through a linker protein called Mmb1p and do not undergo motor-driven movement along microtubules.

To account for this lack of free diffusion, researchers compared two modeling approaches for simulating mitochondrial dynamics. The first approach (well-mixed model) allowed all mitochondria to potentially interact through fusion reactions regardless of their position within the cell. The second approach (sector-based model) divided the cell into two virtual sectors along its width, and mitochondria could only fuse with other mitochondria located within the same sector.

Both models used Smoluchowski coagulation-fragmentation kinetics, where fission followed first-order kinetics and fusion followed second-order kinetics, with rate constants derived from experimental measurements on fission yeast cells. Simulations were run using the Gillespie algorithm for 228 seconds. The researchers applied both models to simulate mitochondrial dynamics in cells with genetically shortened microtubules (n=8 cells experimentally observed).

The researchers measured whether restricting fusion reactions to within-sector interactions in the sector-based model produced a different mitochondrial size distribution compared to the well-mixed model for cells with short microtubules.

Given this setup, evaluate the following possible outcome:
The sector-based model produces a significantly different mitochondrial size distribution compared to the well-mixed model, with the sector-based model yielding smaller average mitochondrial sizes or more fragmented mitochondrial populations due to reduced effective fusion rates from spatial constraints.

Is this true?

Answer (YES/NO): NO